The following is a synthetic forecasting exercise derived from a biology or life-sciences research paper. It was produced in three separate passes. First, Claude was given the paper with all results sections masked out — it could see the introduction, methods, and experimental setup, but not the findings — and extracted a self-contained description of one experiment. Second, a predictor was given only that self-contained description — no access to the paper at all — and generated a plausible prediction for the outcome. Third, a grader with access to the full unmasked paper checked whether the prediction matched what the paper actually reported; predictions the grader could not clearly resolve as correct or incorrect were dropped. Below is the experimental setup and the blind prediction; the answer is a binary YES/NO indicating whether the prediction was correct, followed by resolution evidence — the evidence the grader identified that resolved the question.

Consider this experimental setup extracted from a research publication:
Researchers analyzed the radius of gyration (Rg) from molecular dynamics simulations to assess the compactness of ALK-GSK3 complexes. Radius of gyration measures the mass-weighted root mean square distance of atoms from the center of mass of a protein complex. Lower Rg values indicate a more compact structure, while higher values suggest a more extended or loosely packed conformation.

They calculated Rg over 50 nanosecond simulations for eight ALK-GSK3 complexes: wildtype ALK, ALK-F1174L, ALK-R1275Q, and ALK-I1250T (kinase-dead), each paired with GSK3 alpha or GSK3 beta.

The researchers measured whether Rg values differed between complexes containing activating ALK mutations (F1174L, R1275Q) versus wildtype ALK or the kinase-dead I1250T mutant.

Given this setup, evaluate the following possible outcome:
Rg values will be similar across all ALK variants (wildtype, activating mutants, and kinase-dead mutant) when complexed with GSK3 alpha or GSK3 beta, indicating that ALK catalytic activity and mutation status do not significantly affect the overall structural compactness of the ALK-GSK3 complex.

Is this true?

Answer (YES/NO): NO